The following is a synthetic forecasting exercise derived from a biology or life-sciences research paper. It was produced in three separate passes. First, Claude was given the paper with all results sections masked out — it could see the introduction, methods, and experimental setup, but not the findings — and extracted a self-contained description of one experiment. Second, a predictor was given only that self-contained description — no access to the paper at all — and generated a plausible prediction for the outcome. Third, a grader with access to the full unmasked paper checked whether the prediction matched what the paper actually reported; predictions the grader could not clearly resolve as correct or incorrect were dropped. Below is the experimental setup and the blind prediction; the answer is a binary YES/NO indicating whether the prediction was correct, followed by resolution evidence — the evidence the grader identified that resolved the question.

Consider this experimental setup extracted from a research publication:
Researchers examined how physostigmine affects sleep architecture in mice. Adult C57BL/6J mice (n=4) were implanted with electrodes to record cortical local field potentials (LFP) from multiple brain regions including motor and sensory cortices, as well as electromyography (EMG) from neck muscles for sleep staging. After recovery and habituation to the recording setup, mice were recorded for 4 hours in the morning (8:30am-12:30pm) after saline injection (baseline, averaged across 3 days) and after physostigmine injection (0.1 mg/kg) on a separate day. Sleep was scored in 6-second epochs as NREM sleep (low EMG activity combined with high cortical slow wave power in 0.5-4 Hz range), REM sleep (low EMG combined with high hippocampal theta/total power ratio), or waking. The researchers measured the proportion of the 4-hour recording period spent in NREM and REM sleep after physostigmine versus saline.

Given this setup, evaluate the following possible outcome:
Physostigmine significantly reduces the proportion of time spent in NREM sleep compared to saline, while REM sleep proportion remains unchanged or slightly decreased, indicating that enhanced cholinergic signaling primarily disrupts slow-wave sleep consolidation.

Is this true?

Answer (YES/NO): YES